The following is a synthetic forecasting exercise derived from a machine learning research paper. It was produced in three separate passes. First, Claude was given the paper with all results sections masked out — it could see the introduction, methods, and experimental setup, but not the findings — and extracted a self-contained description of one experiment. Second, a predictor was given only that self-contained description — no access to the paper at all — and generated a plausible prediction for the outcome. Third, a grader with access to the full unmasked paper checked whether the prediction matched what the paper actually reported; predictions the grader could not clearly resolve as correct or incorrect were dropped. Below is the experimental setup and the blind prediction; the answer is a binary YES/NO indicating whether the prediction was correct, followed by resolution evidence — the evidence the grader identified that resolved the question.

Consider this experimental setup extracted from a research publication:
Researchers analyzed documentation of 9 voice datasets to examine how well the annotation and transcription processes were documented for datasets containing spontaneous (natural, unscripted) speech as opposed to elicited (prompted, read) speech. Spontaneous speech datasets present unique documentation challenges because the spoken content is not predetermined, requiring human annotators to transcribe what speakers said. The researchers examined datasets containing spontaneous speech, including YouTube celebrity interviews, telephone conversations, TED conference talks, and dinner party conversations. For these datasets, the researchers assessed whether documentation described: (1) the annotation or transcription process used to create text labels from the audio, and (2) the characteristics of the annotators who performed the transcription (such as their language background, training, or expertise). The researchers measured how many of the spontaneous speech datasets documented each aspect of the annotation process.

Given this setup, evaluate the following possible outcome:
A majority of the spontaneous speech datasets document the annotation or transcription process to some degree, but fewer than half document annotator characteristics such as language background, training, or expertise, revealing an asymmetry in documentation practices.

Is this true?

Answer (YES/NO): NO